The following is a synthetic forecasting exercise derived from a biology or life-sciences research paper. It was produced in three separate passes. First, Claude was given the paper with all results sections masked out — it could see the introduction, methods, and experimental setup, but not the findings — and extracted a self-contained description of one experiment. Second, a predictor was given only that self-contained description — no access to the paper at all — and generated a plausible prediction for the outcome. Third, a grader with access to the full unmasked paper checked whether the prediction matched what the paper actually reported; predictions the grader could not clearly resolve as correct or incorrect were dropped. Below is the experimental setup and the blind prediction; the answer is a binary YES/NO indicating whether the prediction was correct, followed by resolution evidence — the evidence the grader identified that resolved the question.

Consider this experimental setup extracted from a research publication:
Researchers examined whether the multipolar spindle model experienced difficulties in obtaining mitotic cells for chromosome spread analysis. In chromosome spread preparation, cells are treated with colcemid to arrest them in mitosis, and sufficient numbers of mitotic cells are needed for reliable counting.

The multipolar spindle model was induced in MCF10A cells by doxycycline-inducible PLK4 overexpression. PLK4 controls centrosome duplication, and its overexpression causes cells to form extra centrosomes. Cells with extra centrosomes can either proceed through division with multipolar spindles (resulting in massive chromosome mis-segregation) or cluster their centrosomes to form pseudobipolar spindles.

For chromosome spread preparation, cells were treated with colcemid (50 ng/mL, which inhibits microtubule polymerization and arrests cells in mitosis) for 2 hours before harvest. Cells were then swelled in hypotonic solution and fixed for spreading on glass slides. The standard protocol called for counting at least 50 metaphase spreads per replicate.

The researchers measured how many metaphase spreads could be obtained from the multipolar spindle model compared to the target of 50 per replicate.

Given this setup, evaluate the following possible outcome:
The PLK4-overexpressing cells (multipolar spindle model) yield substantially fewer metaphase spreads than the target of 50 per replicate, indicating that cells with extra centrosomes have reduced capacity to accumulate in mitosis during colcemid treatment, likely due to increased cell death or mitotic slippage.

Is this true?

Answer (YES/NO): YES